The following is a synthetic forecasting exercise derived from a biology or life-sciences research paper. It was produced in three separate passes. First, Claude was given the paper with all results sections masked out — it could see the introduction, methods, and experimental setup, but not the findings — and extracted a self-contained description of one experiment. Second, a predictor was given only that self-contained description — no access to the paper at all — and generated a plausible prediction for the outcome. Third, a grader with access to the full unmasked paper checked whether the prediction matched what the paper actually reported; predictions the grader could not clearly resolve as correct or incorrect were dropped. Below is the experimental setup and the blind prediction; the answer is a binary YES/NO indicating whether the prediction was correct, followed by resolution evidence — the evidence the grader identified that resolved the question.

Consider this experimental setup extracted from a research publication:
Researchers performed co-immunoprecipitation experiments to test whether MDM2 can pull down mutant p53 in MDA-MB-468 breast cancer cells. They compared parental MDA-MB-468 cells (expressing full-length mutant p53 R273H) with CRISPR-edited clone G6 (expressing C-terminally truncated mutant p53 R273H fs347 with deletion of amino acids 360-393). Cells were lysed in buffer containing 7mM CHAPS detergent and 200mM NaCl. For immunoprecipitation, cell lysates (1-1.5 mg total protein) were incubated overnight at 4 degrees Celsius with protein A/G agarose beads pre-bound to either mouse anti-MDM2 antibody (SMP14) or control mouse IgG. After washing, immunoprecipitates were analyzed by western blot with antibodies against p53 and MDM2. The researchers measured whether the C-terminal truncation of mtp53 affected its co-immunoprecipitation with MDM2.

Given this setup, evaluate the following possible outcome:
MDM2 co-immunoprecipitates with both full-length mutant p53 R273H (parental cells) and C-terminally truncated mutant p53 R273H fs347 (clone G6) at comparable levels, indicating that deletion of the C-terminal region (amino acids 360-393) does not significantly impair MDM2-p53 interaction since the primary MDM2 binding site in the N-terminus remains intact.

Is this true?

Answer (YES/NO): NO